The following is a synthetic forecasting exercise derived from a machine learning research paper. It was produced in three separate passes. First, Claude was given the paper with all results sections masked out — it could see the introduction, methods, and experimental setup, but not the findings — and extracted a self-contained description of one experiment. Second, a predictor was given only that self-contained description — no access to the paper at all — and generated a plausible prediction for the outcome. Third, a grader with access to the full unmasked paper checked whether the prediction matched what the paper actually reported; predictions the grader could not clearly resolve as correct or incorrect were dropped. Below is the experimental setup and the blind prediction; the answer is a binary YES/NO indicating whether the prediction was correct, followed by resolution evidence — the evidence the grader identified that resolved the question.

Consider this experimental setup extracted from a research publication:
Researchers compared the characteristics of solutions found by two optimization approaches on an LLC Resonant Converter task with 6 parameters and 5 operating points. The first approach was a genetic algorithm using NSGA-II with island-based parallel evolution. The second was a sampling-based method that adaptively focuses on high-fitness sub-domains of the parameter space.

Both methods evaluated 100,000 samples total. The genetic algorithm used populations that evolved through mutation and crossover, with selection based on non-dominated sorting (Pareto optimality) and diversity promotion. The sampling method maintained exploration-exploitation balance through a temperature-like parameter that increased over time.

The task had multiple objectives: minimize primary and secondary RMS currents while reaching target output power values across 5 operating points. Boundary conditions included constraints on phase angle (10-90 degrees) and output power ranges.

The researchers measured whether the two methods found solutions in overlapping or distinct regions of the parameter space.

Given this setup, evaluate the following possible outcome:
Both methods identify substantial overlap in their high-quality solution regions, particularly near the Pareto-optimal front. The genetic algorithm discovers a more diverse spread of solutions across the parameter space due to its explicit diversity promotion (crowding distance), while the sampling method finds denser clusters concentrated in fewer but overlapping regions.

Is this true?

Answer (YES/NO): NO